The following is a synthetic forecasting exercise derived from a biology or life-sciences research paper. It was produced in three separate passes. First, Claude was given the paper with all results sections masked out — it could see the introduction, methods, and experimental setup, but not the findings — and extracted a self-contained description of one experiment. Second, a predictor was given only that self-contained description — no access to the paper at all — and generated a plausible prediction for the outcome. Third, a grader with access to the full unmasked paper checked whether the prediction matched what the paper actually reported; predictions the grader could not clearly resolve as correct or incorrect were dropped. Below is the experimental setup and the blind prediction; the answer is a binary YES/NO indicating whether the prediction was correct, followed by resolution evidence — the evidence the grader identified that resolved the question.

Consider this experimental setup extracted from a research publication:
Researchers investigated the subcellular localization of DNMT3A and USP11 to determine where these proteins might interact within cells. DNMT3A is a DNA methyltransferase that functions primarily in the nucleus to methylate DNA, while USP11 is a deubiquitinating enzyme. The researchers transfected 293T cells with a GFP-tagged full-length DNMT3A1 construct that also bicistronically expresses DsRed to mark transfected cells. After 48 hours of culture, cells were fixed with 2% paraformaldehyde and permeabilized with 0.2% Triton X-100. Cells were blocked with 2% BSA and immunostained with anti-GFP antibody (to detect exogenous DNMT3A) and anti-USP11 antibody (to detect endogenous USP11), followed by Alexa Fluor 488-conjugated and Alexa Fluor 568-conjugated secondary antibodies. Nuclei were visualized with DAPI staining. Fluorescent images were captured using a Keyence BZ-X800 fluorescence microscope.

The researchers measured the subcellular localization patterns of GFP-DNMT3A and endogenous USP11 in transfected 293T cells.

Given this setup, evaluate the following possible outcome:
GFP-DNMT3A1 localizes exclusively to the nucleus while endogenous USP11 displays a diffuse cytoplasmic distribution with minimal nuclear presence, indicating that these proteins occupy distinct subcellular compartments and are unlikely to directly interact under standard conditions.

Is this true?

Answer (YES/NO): NO